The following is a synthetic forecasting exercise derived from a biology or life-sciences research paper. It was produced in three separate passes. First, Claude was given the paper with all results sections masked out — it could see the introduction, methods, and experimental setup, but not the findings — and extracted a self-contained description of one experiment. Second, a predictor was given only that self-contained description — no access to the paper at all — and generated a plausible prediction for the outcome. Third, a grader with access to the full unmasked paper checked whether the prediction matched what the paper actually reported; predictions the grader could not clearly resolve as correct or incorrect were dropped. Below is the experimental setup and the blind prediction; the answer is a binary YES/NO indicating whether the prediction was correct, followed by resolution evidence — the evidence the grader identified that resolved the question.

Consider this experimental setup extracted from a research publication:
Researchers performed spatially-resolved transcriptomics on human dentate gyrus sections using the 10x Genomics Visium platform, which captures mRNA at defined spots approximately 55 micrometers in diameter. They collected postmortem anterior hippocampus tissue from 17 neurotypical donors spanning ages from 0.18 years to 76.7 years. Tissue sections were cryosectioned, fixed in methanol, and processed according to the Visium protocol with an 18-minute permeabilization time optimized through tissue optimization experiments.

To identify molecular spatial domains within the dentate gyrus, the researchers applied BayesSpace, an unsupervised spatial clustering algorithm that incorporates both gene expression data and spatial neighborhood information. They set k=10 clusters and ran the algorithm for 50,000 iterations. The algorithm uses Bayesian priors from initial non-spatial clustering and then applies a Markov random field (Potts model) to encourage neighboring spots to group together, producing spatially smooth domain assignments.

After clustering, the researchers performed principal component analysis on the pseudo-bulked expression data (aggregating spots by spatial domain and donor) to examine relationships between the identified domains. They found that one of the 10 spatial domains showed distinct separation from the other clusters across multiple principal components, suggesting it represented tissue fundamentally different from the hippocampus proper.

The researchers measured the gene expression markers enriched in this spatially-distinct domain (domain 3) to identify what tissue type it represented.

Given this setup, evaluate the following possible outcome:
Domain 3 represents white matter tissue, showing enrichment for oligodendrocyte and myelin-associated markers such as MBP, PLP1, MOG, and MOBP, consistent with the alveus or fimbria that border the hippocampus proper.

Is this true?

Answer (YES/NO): NO